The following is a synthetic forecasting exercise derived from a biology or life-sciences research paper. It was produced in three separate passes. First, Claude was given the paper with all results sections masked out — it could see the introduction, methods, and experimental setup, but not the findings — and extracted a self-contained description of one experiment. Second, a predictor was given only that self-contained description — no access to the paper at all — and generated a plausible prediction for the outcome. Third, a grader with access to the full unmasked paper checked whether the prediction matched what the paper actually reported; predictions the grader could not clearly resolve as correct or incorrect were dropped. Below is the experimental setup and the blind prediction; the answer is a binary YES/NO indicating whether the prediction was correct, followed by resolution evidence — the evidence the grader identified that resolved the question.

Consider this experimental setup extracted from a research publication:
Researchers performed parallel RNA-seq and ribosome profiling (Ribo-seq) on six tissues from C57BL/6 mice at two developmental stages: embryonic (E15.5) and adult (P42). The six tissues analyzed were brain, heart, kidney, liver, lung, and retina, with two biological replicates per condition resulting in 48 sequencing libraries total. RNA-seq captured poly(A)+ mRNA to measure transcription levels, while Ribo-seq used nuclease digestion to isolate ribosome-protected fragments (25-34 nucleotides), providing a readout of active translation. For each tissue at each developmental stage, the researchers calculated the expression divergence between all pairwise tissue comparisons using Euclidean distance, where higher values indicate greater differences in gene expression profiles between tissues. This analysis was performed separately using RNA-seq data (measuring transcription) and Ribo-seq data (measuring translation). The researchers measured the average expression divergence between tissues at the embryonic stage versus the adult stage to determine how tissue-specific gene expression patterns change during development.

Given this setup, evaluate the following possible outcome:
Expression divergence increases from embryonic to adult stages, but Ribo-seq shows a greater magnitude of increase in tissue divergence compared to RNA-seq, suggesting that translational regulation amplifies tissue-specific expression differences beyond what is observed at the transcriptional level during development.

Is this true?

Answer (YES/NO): NO